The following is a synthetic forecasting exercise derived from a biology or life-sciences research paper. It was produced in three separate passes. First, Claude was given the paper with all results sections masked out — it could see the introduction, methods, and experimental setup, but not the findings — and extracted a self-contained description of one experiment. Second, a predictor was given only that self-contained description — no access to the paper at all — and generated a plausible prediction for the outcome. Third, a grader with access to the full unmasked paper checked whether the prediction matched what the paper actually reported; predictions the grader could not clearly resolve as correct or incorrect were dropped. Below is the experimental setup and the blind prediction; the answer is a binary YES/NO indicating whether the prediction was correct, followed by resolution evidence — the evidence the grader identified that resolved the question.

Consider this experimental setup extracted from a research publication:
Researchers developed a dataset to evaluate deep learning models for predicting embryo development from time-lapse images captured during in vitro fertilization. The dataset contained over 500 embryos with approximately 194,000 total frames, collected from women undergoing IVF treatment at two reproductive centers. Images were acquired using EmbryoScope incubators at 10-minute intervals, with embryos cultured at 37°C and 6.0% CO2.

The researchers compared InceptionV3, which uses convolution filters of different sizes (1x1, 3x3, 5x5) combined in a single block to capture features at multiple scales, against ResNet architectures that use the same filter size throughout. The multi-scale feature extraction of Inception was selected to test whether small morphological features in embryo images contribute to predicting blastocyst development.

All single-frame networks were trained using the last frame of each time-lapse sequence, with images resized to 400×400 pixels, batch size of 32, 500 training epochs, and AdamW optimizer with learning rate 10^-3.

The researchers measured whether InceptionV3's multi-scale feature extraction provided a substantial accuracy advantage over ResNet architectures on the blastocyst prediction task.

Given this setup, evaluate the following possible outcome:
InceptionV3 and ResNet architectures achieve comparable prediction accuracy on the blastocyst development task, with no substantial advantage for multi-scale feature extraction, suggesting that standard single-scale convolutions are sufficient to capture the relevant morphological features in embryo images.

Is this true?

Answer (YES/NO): YES